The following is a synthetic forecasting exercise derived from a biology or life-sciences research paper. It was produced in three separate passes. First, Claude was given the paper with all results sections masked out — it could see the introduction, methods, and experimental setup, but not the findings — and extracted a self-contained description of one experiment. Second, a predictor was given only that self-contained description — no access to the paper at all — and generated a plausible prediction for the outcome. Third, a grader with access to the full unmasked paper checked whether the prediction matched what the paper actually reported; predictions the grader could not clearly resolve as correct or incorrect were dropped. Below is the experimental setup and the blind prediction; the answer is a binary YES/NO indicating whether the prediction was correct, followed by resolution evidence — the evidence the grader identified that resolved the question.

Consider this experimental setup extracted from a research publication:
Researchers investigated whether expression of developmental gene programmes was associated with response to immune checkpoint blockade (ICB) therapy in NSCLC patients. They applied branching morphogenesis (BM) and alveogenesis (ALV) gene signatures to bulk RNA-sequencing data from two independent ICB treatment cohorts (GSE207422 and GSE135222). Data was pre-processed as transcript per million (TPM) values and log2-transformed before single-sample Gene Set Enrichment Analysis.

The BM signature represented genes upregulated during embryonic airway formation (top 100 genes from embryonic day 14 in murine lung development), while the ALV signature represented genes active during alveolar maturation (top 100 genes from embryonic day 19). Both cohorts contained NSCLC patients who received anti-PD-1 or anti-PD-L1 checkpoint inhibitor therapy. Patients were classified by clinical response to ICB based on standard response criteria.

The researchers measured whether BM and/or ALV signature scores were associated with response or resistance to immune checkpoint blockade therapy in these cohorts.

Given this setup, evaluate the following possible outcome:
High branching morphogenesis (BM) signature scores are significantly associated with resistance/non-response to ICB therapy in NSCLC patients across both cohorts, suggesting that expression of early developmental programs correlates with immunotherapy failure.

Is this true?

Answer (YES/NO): YES